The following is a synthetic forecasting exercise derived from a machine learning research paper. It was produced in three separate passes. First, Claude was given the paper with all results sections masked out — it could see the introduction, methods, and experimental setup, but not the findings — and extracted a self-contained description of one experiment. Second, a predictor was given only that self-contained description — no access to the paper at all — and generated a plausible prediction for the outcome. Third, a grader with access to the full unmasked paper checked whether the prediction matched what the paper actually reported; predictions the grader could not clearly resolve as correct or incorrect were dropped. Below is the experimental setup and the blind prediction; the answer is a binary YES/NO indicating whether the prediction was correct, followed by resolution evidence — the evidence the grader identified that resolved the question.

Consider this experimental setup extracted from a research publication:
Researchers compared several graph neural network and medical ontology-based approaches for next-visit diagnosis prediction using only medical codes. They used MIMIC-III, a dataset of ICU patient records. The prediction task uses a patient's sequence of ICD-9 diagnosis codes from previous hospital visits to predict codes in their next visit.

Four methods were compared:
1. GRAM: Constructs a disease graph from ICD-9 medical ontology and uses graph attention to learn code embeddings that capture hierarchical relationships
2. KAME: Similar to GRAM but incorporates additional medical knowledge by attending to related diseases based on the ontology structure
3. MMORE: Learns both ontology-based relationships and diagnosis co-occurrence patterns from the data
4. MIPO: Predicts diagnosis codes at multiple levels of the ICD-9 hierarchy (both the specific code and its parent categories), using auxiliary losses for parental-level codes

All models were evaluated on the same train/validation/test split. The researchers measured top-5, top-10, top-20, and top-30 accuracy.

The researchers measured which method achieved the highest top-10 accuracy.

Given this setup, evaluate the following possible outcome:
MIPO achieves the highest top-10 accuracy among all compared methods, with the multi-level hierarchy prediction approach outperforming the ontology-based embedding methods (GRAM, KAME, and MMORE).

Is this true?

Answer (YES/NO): YES